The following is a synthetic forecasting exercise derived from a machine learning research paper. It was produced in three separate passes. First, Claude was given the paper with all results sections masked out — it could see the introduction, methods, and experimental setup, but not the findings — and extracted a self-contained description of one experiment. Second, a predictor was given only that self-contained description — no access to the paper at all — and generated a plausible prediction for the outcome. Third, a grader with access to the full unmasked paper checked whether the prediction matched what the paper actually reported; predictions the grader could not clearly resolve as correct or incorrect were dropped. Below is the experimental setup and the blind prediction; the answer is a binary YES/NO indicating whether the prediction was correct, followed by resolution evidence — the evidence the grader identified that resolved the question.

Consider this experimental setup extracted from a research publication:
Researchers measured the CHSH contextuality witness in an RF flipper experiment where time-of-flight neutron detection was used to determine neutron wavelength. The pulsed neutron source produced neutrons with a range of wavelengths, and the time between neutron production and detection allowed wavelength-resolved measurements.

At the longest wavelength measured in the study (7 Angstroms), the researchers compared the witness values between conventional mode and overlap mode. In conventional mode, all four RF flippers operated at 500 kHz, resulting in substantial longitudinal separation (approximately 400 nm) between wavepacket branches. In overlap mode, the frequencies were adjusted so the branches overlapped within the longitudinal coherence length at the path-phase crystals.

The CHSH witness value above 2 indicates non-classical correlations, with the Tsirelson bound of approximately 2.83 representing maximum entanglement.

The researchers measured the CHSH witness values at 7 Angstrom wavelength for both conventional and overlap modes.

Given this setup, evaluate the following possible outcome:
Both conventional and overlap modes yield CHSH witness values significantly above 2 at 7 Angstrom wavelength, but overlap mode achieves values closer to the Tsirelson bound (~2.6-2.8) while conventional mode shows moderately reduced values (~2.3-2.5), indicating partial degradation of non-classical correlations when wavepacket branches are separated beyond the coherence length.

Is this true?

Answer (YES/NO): NO